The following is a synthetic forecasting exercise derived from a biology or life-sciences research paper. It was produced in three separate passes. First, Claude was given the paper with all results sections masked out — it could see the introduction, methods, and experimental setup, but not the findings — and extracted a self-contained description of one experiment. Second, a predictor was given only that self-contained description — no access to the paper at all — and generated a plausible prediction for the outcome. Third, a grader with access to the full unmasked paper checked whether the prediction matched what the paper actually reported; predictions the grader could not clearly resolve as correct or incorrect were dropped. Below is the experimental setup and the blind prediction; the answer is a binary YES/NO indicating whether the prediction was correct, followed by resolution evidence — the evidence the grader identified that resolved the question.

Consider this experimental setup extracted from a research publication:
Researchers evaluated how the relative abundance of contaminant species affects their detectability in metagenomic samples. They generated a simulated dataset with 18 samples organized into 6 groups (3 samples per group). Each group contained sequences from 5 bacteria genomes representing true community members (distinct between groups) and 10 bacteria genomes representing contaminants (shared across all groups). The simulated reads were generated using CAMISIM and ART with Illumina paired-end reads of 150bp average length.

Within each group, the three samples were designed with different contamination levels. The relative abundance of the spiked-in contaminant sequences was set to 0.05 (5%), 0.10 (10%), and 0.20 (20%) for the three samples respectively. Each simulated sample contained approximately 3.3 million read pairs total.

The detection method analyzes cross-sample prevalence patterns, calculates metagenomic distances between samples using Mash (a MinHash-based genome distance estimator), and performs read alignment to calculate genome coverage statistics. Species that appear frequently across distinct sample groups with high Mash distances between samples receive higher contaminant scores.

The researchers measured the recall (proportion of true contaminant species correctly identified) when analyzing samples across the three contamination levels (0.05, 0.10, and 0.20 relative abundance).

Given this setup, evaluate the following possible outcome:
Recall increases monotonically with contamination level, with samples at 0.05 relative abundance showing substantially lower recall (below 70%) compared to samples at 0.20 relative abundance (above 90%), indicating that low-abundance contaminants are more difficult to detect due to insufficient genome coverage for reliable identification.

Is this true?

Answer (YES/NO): NO